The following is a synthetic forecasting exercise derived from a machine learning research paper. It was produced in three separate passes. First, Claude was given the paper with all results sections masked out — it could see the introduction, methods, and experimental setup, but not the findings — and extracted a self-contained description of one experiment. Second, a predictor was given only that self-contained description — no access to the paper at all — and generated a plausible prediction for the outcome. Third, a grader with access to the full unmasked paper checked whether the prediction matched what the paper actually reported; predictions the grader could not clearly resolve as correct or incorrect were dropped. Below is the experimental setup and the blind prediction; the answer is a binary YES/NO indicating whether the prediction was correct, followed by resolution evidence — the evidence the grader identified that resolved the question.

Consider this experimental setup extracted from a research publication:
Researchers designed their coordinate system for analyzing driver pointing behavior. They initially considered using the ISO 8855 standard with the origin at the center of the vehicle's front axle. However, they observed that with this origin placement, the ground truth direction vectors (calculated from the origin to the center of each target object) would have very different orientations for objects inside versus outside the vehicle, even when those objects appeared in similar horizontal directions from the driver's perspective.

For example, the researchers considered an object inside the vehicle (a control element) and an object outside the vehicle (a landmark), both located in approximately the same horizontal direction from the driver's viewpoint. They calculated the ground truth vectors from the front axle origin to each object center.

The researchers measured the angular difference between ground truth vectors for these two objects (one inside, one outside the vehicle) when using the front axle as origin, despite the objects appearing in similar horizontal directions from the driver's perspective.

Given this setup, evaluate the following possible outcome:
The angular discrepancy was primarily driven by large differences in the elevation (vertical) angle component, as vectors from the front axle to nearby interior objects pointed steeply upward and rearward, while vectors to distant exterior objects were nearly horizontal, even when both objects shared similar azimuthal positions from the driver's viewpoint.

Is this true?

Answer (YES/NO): NO